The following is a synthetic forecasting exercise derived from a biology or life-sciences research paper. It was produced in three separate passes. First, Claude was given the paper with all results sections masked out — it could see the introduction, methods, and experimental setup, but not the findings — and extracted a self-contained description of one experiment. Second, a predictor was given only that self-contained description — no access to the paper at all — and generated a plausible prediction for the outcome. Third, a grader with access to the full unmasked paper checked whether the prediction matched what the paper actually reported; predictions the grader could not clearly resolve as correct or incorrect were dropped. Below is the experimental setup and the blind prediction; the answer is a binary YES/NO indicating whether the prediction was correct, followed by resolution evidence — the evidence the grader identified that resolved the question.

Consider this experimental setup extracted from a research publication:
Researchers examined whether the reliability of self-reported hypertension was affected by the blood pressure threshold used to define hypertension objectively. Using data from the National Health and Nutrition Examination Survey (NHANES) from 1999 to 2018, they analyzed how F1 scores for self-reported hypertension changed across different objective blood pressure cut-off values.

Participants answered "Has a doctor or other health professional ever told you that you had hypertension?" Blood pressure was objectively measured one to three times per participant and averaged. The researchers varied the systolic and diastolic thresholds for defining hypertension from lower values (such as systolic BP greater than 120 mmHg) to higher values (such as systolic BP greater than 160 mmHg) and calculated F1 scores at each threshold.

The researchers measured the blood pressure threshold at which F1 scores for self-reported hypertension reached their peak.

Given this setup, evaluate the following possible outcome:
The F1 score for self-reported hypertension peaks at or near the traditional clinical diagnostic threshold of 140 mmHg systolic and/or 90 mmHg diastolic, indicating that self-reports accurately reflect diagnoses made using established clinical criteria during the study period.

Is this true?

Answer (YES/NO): NO